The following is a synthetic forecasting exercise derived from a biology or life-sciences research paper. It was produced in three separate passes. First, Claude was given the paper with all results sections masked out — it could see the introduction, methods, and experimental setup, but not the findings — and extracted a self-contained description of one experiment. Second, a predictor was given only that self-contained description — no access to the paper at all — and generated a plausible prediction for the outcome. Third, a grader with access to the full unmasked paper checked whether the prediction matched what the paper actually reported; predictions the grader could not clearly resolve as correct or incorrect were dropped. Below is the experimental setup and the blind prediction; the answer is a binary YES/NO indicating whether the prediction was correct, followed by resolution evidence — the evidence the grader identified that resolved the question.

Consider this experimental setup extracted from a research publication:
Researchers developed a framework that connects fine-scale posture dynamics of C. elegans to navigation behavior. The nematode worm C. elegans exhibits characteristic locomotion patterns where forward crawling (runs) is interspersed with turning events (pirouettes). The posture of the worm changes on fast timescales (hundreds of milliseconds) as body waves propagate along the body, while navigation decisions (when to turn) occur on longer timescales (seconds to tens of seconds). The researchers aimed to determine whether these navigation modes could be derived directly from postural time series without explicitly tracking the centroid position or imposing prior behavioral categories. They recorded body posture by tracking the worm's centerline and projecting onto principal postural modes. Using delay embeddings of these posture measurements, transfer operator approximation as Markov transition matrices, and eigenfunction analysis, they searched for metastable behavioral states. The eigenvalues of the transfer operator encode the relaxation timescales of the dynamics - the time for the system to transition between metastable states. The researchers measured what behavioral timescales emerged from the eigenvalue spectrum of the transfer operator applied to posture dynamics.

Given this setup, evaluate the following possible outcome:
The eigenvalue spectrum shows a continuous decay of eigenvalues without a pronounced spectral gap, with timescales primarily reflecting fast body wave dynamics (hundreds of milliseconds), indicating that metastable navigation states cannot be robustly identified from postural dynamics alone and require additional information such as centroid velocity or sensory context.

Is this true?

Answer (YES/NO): NO